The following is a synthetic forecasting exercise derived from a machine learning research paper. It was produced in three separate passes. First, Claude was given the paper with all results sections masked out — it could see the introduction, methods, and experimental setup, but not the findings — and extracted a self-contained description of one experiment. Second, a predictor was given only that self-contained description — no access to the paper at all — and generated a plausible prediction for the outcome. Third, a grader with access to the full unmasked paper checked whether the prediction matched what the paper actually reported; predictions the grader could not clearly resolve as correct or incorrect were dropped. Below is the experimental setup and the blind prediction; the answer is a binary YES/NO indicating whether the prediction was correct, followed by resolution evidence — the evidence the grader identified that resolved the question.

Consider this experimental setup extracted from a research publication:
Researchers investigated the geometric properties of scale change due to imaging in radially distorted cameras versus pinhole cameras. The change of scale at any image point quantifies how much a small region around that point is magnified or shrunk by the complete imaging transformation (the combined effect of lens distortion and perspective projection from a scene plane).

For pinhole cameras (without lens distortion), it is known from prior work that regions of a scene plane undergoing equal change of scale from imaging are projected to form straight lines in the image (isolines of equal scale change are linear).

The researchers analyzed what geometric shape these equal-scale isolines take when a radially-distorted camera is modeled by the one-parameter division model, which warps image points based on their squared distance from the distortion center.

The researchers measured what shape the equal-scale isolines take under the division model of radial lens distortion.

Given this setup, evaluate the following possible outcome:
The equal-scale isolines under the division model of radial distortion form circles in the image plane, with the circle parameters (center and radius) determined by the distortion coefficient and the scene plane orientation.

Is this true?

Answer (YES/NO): YES